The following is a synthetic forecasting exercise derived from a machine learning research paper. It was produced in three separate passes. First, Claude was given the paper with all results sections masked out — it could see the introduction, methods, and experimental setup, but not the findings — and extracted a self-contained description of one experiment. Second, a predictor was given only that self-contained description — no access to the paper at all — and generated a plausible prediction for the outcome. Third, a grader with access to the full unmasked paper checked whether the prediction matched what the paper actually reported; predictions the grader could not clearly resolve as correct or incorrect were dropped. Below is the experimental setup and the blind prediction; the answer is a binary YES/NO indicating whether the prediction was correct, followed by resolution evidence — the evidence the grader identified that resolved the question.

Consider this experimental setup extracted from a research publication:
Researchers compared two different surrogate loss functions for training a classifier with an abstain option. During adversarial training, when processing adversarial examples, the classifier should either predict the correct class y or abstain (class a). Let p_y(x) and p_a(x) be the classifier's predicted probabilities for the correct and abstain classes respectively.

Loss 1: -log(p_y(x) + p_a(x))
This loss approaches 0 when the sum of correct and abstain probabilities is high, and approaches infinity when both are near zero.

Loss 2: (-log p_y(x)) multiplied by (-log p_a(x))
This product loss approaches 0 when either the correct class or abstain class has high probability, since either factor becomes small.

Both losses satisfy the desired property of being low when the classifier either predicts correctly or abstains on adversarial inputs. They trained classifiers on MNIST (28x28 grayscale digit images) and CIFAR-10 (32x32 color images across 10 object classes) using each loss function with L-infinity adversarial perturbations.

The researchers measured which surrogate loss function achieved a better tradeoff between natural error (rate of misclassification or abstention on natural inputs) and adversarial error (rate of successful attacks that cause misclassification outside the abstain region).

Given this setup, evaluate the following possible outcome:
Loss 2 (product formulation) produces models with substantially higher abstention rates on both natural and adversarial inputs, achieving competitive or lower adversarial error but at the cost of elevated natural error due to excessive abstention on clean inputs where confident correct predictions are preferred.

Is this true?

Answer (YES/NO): NO